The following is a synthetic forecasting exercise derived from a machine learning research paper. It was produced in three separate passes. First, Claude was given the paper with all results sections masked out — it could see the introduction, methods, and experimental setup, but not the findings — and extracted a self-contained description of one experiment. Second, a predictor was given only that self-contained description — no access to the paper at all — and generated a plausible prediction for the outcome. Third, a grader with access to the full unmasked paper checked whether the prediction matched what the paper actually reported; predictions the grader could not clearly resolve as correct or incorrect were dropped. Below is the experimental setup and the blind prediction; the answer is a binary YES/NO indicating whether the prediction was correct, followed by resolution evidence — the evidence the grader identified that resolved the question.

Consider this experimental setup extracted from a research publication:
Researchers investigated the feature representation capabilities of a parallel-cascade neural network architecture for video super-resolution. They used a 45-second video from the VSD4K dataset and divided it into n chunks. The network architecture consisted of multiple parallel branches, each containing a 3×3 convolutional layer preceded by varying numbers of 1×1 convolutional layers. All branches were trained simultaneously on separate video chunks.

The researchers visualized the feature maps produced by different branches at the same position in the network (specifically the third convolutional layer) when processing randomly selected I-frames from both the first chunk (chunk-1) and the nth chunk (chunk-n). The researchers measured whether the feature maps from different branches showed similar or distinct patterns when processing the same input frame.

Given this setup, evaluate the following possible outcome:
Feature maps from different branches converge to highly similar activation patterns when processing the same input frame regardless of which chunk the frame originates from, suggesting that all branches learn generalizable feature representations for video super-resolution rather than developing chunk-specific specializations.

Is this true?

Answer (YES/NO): NO